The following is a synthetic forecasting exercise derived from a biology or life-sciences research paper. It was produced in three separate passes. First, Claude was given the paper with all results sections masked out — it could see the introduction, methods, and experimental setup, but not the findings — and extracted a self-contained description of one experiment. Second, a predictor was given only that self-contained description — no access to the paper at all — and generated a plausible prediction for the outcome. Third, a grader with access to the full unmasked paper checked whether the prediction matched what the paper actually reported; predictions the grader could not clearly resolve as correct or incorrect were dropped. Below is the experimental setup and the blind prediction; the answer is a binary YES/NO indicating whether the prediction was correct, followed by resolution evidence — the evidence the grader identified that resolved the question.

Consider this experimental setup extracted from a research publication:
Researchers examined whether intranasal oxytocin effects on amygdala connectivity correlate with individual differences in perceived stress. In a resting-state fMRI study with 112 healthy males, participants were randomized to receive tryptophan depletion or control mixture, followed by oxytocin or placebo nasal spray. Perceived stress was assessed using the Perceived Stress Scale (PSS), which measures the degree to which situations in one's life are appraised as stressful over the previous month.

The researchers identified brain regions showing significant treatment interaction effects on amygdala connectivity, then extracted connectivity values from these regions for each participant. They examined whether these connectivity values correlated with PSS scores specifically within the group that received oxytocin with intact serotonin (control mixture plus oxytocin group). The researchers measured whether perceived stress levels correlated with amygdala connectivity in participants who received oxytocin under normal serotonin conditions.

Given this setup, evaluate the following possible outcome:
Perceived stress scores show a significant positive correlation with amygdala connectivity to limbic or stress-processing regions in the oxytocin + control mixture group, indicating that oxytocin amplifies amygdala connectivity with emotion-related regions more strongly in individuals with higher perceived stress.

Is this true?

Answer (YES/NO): NO